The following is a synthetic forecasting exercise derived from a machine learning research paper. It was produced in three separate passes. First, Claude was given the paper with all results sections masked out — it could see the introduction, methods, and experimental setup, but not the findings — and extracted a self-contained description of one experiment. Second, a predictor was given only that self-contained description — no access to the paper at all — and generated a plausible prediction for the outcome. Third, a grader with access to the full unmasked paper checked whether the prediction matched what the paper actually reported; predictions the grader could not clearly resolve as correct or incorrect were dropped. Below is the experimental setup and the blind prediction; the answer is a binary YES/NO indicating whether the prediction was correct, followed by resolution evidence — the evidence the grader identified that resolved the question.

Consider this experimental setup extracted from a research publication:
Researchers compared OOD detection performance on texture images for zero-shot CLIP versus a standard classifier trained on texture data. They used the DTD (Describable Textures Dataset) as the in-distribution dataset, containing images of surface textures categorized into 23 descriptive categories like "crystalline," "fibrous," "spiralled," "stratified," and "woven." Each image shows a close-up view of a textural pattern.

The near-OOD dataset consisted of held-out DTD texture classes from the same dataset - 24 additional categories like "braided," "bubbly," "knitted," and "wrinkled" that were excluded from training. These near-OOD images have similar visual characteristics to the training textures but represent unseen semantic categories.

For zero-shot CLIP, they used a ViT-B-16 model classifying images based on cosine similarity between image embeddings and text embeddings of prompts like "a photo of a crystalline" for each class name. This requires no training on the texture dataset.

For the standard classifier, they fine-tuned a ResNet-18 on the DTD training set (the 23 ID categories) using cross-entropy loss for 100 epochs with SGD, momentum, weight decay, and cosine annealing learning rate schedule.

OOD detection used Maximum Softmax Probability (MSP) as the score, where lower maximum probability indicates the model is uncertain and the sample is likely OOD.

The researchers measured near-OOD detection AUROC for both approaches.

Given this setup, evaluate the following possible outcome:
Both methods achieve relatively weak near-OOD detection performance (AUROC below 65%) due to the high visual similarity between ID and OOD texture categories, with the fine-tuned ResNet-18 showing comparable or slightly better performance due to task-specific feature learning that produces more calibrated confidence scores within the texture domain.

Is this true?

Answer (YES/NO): NO